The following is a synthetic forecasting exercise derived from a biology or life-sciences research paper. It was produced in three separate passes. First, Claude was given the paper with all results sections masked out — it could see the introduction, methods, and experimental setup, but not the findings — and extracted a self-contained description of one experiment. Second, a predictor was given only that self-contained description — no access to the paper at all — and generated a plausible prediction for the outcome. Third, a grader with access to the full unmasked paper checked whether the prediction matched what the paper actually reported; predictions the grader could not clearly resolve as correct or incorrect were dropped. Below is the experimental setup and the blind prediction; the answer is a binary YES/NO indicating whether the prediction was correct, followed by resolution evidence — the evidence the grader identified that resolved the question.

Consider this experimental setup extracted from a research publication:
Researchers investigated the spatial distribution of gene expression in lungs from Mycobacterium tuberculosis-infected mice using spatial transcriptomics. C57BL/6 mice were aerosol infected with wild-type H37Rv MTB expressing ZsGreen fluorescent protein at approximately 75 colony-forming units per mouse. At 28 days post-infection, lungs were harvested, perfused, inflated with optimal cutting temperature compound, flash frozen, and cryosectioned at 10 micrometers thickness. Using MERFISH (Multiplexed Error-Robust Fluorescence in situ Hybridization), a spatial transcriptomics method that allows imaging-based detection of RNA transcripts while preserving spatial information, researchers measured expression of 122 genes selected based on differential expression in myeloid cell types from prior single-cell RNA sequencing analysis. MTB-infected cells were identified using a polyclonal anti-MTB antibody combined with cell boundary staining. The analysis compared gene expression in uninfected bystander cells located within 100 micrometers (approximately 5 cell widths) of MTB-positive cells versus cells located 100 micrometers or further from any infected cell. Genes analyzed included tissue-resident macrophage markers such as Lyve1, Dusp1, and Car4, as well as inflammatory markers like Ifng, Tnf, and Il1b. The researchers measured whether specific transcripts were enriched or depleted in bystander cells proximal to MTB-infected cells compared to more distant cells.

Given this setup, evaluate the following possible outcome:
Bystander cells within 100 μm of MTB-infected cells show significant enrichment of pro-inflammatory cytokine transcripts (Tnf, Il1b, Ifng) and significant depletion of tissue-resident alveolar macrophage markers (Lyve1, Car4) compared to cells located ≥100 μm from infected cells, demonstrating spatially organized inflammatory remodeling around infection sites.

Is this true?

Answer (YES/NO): YES